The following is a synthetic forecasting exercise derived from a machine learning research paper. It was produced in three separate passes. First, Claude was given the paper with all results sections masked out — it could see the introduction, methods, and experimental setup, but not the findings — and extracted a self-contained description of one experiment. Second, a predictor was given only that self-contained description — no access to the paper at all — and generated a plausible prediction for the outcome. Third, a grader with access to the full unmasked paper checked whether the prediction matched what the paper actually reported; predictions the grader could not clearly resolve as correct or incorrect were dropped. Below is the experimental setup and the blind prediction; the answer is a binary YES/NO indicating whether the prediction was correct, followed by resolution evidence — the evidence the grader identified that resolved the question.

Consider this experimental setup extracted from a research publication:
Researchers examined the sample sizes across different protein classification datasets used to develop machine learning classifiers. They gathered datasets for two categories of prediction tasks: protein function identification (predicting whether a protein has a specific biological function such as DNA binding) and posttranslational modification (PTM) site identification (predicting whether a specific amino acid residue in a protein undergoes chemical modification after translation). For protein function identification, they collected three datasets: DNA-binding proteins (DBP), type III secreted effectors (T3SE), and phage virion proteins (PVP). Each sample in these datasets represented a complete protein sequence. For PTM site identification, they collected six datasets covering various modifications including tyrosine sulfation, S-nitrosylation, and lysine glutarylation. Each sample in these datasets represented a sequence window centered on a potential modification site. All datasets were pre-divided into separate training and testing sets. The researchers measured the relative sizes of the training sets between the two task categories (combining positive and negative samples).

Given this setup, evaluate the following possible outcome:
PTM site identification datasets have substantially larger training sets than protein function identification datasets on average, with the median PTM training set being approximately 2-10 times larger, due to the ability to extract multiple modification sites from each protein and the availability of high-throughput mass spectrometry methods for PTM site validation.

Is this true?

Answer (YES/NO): YES